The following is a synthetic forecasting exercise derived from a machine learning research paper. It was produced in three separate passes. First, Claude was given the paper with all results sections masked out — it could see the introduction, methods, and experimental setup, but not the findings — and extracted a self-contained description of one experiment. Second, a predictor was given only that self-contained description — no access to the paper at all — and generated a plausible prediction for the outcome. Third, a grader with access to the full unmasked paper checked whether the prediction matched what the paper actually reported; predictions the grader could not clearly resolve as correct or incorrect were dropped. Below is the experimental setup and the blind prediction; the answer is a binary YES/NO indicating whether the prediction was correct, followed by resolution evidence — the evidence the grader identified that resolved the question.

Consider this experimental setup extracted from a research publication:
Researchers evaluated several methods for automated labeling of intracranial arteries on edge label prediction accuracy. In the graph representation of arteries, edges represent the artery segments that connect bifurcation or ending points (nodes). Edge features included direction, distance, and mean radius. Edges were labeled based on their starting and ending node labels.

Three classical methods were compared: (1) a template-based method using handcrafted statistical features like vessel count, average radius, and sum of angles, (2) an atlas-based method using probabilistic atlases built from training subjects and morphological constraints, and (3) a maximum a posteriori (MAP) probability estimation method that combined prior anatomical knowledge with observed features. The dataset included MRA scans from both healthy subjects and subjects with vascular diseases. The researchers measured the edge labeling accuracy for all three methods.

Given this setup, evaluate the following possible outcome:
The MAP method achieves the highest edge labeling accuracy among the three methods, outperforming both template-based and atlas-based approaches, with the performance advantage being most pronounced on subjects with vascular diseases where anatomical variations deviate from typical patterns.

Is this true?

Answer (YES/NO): NO